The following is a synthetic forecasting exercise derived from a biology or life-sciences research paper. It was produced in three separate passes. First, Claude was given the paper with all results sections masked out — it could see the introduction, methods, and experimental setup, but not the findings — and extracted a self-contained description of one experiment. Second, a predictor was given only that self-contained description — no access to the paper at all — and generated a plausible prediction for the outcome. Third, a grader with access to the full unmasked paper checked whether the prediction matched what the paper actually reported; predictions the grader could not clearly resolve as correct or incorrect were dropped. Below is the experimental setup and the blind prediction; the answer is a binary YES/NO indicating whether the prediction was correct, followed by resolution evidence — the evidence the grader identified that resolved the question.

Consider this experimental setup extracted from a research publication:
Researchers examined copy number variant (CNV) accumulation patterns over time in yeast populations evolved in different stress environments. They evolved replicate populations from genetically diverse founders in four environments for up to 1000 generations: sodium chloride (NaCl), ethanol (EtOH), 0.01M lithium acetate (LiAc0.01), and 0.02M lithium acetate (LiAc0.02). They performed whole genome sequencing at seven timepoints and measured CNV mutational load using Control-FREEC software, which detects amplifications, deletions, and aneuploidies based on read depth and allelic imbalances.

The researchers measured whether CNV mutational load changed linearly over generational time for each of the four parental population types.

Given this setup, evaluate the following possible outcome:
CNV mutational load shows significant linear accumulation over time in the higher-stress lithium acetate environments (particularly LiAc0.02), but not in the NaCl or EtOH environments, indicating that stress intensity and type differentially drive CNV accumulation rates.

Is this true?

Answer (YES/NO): NO